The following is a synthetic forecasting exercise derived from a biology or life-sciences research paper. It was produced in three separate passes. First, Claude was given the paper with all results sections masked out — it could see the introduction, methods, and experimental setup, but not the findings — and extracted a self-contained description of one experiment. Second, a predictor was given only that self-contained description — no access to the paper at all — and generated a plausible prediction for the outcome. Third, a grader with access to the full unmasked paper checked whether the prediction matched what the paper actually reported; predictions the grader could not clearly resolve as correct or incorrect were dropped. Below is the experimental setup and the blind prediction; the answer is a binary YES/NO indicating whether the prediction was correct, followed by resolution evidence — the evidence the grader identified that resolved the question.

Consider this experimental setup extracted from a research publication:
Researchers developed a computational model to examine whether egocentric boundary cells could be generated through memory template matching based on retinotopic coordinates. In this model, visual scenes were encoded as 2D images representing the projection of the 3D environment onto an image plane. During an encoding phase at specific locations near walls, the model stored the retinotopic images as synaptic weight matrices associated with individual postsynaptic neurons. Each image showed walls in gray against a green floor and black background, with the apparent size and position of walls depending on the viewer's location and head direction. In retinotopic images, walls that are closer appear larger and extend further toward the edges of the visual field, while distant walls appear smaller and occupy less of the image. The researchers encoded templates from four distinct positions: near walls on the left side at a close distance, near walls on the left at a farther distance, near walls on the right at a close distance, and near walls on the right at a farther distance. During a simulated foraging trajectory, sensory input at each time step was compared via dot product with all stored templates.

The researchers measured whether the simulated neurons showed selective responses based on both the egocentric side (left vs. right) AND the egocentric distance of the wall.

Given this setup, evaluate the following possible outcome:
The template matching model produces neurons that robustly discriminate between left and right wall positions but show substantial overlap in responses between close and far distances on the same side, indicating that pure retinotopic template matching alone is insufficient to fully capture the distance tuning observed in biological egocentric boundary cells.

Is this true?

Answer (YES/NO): NO